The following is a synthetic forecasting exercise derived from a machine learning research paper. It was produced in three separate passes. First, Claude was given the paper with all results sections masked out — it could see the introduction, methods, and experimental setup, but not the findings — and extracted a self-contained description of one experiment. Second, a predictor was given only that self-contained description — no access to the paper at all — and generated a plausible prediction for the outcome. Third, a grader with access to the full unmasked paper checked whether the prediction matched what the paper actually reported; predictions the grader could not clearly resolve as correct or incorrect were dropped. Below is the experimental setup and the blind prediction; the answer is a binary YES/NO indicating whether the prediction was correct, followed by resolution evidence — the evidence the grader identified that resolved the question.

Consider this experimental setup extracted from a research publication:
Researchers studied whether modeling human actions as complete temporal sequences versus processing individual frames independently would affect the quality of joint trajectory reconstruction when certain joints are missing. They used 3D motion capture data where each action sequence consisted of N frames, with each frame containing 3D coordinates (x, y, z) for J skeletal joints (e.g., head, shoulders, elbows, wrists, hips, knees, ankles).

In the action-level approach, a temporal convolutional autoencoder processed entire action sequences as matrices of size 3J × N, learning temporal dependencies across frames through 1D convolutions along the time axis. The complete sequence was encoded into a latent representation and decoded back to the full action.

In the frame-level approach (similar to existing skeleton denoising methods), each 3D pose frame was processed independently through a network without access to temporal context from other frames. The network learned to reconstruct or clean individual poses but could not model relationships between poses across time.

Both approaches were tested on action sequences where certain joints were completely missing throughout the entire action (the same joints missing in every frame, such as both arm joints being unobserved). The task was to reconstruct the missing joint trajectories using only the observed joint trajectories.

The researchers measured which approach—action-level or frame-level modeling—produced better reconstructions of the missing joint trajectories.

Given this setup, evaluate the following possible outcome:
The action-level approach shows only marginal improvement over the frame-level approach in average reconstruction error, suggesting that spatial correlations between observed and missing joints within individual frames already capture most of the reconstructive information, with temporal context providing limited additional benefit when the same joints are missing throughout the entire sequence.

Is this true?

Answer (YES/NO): NO